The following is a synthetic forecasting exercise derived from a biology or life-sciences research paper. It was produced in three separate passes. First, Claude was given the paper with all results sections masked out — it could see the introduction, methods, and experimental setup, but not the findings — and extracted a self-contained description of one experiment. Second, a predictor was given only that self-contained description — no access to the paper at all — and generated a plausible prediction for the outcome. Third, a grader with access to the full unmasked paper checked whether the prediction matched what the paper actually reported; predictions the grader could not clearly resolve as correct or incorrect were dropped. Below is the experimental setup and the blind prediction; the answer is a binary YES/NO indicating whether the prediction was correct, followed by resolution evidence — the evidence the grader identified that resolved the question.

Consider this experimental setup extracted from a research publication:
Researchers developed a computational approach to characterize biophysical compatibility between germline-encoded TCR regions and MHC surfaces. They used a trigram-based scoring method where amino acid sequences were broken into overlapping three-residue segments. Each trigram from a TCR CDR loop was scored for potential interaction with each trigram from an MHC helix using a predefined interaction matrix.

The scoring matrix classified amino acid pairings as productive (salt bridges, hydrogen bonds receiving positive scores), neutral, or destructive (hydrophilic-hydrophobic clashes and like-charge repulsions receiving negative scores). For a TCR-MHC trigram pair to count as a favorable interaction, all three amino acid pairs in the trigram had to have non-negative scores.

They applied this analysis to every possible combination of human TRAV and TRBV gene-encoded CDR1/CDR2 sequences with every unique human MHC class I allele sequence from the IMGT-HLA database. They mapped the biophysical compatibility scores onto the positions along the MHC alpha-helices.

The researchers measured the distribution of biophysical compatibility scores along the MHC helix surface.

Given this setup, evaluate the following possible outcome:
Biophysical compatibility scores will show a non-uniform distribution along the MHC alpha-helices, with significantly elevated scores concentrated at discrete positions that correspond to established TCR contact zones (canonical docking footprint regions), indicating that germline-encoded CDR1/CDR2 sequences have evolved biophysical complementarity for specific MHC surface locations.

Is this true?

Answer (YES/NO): NO